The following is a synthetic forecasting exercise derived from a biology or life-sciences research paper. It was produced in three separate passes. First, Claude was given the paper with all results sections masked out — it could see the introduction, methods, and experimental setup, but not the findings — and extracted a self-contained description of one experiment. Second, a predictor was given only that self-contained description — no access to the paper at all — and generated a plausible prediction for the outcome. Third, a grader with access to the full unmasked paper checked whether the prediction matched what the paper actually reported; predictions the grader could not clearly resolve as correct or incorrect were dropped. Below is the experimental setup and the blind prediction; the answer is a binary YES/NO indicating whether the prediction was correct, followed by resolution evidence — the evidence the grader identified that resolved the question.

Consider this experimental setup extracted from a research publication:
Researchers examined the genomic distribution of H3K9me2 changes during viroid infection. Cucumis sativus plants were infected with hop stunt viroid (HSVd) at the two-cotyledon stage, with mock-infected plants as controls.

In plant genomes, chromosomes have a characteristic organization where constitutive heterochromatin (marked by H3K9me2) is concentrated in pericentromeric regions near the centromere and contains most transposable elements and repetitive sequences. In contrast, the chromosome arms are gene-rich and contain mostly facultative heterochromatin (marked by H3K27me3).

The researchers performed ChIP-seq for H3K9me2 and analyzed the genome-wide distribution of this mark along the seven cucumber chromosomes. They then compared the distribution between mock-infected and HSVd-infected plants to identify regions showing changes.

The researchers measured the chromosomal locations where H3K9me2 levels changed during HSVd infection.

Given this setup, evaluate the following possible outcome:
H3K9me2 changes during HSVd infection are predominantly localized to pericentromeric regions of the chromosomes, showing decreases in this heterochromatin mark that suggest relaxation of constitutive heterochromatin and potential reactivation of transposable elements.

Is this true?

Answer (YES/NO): YES